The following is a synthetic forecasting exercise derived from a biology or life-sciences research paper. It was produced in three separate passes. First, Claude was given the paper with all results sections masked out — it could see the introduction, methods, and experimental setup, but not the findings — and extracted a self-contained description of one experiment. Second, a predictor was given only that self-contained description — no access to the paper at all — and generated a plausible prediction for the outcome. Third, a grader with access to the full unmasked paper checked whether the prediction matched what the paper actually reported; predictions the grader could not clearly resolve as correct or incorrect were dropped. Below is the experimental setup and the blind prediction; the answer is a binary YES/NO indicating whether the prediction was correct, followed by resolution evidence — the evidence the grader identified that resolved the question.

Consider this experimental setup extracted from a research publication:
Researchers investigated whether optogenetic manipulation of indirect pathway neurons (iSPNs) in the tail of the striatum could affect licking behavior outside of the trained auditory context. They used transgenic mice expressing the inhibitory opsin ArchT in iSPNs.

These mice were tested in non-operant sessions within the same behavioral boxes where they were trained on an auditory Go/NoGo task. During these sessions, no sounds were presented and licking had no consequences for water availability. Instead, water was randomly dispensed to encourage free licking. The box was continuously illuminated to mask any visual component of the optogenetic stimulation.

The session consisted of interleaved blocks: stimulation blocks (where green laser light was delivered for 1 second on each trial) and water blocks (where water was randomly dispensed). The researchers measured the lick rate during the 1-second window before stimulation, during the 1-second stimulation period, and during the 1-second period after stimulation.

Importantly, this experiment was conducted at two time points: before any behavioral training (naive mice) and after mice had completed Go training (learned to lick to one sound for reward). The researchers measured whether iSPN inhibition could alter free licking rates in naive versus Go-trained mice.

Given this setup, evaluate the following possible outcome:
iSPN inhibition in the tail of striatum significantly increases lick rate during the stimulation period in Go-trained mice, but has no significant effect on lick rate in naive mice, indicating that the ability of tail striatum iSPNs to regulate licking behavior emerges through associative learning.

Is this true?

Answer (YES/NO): YES